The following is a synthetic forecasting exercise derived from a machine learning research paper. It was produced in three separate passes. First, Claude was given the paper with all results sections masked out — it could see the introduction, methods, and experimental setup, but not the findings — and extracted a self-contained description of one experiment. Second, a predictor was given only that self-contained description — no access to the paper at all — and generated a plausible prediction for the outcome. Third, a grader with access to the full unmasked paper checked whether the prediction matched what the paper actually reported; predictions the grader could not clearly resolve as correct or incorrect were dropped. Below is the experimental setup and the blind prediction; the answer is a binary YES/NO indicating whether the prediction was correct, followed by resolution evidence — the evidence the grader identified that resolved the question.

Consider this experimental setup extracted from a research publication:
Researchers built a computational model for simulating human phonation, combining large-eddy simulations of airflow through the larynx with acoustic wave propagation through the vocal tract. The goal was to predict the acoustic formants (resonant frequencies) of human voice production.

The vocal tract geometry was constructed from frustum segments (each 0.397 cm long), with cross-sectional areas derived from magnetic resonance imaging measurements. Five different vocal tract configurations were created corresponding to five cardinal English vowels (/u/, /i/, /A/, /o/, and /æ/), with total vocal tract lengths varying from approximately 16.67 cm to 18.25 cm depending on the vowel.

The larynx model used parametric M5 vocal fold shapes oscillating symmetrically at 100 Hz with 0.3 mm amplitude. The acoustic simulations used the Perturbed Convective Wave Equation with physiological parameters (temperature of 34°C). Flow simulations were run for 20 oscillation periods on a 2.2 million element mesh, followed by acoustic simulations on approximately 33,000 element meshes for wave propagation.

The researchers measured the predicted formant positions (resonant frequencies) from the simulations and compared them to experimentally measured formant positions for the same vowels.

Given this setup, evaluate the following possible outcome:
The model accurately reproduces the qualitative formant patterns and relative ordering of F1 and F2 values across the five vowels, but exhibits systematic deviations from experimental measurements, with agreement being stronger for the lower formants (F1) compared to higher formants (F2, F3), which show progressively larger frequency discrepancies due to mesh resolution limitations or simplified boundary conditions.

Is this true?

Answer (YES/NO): NO